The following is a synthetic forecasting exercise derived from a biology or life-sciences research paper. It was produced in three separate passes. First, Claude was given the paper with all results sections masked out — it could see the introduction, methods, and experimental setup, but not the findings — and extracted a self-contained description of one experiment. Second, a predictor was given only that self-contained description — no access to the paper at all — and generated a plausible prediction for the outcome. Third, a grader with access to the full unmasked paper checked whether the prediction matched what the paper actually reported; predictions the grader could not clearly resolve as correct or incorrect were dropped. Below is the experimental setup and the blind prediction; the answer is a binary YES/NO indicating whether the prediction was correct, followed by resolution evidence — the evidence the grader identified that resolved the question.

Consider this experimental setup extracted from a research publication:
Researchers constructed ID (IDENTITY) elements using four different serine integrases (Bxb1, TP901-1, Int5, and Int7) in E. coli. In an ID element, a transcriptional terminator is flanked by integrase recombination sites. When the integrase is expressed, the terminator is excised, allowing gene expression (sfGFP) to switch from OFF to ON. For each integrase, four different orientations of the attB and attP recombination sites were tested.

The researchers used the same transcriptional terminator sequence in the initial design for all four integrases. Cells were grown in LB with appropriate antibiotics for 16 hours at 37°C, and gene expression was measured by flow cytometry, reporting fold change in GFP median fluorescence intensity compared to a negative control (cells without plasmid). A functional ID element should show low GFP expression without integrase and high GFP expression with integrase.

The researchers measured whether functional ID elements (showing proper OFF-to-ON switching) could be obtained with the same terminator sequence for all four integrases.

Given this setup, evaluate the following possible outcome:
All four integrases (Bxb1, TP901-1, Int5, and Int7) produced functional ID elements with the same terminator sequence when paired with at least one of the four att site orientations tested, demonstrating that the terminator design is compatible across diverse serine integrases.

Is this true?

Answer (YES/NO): NO